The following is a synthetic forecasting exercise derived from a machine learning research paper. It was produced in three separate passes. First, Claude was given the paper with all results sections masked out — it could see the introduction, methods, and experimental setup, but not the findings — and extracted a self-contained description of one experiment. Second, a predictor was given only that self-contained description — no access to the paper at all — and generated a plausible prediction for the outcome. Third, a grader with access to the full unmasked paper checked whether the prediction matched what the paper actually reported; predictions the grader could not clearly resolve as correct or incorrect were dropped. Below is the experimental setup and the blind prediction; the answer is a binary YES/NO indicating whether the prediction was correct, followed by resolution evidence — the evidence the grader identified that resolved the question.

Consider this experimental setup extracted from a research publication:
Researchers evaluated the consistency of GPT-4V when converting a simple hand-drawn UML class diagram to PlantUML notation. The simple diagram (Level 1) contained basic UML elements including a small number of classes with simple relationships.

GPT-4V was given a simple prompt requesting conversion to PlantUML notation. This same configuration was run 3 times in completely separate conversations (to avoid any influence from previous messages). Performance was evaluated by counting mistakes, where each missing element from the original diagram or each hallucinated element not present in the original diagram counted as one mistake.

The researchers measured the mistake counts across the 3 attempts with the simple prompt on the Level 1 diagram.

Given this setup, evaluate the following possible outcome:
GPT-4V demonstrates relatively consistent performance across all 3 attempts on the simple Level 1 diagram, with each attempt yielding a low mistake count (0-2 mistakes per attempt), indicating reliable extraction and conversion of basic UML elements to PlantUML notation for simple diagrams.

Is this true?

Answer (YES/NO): YES